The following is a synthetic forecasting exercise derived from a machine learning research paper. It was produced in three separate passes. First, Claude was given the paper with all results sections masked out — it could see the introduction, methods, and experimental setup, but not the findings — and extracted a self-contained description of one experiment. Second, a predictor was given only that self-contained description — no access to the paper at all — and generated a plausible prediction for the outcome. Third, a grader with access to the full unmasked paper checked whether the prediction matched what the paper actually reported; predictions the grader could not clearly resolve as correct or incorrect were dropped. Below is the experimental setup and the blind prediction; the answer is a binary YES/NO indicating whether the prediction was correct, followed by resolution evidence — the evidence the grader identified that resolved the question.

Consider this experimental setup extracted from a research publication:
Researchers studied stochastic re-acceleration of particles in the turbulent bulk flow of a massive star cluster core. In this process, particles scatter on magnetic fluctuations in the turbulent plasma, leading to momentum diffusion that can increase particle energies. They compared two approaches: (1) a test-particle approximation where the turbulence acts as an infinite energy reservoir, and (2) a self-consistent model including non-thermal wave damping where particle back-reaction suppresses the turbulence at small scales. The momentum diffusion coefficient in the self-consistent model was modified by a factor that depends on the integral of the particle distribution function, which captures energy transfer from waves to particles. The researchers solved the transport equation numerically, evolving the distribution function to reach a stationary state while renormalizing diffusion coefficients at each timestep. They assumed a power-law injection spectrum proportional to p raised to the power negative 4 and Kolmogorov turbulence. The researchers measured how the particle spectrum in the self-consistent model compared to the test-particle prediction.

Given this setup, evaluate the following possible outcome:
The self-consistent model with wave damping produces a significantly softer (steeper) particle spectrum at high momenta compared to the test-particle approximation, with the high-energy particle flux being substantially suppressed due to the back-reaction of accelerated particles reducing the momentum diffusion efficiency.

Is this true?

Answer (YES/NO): NO